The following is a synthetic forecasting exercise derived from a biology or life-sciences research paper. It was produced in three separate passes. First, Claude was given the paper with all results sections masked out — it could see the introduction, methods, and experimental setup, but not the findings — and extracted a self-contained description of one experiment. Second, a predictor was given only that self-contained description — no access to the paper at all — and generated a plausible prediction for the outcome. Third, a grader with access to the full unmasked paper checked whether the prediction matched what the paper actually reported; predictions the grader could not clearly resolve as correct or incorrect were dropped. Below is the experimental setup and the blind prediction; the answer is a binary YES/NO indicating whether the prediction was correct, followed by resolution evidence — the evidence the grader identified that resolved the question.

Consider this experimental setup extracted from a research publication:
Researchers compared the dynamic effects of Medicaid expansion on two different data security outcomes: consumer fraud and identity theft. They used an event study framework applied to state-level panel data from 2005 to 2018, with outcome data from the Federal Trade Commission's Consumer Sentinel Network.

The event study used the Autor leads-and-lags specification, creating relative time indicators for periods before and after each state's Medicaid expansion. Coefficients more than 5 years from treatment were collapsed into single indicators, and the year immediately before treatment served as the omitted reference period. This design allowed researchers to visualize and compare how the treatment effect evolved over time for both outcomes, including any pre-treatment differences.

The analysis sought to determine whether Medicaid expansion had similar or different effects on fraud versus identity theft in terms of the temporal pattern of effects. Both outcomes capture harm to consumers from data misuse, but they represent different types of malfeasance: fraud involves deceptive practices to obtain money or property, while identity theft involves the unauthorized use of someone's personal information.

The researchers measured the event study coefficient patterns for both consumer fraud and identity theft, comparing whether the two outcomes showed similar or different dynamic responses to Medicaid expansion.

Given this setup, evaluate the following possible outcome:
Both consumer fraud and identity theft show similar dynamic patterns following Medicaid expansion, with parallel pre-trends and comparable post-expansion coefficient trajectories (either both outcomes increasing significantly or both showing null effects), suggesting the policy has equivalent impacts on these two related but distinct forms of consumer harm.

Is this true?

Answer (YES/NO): NO